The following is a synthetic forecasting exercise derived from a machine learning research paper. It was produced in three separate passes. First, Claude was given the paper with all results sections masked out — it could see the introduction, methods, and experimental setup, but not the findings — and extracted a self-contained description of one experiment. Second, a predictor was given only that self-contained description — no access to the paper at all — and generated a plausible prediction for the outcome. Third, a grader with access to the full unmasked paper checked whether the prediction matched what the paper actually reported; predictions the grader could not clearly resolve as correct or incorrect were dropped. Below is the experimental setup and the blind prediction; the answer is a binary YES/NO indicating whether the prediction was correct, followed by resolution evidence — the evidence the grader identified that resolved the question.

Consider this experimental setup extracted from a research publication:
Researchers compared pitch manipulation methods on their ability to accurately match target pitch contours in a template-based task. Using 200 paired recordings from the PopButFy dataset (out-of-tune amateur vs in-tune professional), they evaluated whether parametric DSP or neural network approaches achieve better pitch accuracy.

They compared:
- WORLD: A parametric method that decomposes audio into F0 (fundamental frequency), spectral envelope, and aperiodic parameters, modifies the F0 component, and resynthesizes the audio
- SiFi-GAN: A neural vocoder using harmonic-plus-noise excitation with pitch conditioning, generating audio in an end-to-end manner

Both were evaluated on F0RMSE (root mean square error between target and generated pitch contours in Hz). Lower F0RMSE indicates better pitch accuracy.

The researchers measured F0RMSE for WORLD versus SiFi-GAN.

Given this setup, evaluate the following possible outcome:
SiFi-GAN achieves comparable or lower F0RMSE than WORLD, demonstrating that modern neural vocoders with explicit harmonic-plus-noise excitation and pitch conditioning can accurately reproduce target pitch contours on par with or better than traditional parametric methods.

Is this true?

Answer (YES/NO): YES